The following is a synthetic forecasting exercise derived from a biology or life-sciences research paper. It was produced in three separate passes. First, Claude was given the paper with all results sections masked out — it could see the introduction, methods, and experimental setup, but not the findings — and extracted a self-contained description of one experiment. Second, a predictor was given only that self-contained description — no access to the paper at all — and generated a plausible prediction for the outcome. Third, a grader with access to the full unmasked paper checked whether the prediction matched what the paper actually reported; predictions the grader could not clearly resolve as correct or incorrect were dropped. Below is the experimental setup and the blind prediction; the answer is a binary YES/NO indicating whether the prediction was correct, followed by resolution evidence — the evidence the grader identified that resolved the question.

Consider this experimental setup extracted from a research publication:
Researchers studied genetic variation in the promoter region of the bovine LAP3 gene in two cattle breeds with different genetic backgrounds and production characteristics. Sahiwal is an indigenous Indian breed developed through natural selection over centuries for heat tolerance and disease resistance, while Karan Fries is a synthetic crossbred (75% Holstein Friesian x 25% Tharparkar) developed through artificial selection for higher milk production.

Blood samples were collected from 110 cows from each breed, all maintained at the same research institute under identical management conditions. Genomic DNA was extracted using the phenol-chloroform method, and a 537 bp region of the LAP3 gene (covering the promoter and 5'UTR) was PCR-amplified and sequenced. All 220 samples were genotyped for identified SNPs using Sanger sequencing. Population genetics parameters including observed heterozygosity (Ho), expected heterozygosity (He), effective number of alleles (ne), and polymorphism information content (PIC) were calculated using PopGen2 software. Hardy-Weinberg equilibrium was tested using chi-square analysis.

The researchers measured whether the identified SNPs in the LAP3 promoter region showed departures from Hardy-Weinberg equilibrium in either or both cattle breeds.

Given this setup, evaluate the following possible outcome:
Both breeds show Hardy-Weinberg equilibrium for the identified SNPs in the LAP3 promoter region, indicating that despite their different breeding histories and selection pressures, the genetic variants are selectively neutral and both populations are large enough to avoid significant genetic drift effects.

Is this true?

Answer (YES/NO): NO